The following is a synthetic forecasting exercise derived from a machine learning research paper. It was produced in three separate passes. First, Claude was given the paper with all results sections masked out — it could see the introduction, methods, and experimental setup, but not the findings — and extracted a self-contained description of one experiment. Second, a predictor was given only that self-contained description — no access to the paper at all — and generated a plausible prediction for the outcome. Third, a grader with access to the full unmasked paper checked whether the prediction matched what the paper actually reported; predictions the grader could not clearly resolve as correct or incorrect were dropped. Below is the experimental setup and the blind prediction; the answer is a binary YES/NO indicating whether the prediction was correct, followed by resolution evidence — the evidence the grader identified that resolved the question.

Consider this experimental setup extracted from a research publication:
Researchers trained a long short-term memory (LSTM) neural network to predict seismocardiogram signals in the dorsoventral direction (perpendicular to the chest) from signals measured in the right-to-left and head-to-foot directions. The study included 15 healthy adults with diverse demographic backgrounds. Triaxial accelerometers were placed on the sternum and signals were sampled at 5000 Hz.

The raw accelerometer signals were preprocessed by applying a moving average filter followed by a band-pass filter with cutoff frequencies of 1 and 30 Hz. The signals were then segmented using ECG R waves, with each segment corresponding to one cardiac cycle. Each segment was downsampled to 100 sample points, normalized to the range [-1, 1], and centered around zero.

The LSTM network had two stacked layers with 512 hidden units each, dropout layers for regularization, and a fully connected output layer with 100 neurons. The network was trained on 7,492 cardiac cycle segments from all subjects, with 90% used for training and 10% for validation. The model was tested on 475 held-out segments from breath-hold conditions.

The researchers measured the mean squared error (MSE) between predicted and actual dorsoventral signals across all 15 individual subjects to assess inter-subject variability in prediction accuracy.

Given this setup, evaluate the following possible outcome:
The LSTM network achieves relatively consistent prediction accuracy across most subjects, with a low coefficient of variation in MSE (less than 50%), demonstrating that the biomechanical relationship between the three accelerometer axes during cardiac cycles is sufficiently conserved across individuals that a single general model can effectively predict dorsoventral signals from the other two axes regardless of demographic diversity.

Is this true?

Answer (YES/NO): YES